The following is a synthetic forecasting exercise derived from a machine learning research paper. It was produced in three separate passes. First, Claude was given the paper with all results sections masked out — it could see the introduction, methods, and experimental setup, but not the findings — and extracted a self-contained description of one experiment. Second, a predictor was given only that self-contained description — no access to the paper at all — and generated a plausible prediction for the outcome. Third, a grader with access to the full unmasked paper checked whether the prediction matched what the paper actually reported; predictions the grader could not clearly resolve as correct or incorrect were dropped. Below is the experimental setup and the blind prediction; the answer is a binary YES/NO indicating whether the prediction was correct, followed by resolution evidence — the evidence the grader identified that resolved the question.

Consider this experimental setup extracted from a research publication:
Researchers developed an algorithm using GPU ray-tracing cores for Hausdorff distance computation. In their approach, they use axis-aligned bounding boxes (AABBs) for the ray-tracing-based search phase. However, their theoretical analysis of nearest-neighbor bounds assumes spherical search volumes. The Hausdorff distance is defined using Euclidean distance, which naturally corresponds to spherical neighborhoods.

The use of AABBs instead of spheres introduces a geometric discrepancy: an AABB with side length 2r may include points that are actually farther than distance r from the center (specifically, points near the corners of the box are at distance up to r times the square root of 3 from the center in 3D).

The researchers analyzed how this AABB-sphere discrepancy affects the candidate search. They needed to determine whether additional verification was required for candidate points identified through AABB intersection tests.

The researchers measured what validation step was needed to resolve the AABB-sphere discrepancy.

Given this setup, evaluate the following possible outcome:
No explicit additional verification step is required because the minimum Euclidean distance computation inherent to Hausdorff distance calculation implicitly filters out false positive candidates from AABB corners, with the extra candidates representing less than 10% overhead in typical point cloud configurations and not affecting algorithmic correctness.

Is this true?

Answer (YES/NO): NO